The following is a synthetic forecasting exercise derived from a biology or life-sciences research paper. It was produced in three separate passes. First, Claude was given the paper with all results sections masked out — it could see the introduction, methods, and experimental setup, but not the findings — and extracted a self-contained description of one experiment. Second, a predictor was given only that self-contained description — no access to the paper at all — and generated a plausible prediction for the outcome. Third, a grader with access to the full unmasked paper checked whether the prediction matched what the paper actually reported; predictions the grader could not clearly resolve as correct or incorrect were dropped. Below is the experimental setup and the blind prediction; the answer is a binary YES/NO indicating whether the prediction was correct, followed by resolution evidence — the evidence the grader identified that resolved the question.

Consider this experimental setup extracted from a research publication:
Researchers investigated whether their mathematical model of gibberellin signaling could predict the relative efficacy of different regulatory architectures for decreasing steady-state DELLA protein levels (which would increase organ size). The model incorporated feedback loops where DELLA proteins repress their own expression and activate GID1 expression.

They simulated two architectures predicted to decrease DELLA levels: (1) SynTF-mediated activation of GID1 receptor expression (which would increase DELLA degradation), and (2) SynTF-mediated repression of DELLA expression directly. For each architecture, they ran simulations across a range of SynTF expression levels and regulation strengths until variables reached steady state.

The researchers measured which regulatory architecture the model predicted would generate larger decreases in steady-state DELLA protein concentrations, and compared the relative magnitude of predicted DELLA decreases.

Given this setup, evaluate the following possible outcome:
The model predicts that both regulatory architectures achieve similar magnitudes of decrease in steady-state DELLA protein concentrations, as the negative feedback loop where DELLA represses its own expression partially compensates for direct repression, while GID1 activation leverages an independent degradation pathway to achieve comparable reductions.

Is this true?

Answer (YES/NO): NO